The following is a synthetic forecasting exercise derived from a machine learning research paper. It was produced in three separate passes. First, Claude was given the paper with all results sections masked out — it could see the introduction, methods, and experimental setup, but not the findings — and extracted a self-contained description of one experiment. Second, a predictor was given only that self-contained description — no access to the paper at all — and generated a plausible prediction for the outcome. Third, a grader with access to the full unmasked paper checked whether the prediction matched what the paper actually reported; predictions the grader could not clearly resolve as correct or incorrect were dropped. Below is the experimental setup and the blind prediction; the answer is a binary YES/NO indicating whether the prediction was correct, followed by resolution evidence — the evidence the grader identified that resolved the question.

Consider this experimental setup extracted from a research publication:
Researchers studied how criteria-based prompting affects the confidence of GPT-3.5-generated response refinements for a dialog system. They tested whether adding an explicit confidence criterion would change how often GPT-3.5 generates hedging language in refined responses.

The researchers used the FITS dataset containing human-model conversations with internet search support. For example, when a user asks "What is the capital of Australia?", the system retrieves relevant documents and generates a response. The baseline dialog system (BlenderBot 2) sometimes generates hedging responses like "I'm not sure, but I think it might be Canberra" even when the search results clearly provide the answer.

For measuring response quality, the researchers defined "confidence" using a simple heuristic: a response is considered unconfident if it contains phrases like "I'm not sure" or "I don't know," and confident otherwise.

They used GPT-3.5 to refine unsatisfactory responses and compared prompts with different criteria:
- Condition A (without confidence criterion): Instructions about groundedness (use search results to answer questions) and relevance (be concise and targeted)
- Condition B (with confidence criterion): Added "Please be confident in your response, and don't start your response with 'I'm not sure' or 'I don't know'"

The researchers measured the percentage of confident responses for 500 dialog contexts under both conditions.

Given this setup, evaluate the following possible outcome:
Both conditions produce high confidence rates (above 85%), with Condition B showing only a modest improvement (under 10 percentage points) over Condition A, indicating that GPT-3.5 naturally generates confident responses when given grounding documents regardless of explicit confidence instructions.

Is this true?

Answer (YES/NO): YES